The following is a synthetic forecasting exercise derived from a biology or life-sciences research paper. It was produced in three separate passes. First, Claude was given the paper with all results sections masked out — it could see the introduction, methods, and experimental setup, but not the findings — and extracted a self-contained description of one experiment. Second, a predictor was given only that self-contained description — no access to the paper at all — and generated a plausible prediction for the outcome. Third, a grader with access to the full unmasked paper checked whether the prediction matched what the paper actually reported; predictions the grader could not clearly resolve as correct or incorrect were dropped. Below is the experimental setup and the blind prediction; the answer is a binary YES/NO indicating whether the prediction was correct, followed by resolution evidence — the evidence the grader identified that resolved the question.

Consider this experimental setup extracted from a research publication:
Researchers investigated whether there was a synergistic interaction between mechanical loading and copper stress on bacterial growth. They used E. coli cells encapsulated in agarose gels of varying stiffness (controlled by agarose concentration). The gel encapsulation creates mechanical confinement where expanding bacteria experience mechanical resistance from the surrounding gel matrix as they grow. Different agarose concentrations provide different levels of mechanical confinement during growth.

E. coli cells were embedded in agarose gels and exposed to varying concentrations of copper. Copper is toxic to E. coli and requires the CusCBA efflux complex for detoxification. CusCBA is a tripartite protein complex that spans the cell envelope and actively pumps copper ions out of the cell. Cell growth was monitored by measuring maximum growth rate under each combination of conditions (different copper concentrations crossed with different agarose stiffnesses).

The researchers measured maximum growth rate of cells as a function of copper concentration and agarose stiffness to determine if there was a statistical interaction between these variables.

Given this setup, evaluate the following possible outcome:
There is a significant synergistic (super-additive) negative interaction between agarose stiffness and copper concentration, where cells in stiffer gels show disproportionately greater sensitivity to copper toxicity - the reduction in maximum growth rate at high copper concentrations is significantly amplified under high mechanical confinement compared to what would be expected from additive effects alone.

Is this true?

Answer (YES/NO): YES